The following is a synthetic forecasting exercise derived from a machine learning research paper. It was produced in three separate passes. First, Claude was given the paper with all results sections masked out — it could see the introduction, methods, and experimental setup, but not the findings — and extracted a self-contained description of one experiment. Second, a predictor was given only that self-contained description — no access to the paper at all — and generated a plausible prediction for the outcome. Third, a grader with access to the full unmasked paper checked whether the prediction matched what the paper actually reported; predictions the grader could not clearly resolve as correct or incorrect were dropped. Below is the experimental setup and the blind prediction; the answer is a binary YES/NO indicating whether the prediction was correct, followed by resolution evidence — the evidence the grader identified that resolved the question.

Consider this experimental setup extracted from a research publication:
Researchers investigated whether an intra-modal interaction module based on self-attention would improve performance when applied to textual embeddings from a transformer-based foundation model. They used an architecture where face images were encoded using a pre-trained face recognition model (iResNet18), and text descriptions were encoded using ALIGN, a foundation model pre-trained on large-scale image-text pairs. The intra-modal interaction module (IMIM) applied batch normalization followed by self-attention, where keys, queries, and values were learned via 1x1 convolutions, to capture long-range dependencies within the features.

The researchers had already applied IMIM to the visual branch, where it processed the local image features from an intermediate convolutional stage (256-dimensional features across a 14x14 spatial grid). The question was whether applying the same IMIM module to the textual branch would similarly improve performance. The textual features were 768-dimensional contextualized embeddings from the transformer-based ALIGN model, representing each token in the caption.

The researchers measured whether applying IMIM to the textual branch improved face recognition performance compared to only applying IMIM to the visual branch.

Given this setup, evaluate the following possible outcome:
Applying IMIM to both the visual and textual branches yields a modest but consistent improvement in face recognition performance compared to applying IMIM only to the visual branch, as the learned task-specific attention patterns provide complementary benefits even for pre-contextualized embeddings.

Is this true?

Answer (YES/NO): NO